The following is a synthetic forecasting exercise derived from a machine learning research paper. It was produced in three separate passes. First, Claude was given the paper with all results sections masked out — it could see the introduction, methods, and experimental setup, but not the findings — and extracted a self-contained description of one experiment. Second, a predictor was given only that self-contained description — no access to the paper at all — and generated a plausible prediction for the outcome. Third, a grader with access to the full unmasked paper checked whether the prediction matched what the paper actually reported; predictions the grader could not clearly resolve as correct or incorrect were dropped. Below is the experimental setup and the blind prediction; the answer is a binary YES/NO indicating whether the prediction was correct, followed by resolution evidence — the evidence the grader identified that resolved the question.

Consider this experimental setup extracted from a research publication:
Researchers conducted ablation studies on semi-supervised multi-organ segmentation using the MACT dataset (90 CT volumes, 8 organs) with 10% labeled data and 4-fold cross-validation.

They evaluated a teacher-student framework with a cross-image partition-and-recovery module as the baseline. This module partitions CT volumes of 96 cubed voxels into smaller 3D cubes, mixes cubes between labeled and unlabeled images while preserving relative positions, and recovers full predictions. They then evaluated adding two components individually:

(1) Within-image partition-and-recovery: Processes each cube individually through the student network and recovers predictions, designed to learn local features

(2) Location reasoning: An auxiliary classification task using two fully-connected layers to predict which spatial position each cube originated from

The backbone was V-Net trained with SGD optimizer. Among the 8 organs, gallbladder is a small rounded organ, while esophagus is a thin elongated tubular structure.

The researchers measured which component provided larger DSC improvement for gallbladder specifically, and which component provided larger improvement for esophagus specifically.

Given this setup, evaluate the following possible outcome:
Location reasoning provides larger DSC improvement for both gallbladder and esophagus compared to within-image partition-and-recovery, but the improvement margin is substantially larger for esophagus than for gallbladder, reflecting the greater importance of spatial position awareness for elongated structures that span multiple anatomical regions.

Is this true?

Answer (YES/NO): NO